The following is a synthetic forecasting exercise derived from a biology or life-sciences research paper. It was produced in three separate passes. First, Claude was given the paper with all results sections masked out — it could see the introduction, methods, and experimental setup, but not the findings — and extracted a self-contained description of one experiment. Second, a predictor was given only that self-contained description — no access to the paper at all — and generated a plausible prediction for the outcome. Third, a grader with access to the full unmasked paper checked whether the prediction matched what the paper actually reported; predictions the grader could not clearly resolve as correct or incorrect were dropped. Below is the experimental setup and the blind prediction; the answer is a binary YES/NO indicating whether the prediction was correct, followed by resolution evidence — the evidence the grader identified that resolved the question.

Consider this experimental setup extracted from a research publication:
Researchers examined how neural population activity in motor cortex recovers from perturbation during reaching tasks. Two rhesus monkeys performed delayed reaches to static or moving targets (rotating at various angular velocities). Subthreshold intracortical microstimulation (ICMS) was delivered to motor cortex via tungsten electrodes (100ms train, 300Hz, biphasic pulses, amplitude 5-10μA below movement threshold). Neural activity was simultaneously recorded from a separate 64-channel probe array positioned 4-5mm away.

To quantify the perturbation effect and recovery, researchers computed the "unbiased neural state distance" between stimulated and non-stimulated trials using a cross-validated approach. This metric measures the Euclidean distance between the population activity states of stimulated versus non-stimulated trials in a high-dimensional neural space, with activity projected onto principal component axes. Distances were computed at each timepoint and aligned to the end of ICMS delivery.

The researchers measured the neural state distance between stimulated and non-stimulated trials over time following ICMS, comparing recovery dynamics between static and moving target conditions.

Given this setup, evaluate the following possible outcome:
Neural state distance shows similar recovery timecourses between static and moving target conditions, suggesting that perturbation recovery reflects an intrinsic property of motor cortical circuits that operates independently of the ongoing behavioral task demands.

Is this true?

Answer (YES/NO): NO